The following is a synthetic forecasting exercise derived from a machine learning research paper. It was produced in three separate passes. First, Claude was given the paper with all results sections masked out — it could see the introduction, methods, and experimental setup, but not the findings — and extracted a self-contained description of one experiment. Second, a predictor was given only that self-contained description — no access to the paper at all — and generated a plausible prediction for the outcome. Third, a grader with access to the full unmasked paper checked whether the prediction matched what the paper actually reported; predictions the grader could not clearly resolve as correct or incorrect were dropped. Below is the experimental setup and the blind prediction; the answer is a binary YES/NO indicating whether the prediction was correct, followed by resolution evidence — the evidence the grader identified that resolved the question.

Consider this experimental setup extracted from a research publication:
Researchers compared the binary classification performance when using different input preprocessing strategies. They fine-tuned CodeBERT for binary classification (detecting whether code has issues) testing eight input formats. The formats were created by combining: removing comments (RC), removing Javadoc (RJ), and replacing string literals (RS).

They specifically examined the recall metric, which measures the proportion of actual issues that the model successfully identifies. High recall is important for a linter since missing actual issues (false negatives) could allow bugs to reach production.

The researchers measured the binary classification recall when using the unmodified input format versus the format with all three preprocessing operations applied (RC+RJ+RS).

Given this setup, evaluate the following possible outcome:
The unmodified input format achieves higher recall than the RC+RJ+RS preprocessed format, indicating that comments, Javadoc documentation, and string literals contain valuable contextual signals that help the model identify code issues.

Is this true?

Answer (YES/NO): YES